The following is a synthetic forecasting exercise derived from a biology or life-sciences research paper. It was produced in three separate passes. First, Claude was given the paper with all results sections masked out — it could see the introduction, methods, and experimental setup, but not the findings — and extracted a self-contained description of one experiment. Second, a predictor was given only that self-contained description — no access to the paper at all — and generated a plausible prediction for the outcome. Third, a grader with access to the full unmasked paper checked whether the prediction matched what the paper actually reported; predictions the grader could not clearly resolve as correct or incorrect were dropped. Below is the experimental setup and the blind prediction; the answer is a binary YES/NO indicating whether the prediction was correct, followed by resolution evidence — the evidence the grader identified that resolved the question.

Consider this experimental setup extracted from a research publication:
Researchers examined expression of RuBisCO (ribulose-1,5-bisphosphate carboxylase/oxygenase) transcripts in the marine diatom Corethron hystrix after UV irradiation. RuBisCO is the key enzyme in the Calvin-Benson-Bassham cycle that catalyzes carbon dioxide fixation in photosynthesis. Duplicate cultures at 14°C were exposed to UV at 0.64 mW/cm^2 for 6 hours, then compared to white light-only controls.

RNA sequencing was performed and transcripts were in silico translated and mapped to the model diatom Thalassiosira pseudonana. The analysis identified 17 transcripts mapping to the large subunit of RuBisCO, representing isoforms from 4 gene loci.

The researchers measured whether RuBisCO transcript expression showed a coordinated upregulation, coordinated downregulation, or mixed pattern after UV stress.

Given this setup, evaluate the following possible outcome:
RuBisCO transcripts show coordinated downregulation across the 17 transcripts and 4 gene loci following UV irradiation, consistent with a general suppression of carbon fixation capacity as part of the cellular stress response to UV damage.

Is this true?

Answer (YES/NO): NO